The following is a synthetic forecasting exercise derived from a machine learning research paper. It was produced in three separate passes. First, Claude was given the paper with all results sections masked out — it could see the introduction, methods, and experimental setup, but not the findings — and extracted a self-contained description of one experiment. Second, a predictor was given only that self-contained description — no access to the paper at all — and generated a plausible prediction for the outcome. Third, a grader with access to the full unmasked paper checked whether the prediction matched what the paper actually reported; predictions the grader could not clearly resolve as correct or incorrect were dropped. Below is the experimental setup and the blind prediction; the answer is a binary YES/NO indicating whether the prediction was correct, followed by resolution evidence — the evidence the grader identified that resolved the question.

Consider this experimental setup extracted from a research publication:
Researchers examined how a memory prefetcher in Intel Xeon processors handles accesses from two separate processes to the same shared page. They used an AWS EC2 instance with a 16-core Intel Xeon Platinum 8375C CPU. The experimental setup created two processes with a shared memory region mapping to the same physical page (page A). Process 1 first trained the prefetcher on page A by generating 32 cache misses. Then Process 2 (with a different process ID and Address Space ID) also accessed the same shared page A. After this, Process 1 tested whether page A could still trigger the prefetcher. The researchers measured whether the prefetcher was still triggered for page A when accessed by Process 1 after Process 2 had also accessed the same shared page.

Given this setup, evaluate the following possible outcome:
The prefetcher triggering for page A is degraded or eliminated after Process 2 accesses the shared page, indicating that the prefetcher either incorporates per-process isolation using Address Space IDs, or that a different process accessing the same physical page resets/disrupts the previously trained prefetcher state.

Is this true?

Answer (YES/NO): NO